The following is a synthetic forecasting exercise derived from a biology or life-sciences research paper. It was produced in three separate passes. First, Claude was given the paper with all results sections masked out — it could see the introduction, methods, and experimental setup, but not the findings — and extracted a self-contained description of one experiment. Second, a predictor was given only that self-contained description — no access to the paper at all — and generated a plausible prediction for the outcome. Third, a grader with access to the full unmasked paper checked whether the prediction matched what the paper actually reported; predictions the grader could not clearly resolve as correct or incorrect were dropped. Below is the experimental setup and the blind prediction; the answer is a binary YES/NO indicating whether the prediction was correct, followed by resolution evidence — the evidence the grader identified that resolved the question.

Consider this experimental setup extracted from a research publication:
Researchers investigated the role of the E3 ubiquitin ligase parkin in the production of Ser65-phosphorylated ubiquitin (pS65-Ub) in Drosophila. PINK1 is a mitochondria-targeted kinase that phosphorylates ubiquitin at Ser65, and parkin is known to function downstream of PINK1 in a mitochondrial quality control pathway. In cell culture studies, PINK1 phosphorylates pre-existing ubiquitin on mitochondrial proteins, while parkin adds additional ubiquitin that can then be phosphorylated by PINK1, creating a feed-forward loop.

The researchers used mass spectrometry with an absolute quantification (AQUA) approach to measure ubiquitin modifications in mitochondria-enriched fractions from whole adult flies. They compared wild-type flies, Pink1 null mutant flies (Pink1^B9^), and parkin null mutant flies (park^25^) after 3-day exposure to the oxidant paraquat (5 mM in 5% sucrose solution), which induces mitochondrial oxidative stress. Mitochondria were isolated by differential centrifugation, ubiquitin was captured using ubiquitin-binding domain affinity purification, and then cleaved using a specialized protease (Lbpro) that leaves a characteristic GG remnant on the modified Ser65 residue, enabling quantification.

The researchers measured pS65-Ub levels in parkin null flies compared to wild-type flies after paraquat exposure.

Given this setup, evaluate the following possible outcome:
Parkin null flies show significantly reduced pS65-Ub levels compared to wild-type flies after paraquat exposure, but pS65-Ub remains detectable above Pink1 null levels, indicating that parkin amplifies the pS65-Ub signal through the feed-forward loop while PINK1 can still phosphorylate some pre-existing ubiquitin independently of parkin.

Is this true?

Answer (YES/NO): NO